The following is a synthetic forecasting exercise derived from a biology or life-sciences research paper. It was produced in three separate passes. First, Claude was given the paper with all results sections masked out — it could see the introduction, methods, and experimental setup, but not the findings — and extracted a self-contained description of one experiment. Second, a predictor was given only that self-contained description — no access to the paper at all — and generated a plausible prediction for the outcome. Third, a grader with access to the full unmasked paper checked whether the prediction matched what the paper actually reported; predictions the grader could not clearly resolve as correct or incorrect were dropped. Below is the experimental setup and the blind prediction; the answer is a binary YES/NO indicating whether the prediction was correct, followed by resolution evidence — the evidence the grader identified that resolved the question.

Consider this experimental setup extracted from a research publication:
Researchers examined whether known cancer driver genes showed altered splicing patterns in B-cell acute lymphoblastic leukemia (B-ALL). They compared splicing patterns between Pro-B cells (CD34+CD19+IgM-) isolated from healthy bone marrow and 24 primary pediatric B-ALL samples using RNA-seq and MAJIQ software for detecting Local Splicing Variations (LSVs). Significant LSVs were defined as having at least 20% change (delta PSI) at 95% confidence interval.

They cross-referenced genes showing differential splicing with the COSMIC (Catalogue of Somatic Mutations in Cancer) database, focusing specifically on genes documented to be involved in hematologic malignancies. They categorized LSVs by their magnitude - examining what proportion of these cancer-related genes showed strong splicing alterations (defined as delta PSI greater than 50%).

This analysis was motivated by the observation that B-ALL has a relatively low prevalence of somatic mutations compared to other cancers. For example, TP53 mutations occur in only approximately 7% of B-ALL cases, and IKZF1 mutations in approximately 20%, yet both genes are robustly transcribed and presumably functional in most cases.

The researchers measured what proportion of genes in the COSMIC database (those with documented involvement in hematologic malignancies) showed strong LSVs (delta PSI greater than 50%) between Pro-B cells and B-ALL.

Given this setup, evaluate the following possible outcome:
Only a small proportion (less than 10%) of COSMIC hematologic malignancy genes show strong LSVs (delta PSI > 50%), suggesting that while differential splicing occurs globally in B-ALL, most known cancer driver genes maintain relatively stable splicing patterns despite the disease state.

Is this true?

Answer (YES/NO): NO